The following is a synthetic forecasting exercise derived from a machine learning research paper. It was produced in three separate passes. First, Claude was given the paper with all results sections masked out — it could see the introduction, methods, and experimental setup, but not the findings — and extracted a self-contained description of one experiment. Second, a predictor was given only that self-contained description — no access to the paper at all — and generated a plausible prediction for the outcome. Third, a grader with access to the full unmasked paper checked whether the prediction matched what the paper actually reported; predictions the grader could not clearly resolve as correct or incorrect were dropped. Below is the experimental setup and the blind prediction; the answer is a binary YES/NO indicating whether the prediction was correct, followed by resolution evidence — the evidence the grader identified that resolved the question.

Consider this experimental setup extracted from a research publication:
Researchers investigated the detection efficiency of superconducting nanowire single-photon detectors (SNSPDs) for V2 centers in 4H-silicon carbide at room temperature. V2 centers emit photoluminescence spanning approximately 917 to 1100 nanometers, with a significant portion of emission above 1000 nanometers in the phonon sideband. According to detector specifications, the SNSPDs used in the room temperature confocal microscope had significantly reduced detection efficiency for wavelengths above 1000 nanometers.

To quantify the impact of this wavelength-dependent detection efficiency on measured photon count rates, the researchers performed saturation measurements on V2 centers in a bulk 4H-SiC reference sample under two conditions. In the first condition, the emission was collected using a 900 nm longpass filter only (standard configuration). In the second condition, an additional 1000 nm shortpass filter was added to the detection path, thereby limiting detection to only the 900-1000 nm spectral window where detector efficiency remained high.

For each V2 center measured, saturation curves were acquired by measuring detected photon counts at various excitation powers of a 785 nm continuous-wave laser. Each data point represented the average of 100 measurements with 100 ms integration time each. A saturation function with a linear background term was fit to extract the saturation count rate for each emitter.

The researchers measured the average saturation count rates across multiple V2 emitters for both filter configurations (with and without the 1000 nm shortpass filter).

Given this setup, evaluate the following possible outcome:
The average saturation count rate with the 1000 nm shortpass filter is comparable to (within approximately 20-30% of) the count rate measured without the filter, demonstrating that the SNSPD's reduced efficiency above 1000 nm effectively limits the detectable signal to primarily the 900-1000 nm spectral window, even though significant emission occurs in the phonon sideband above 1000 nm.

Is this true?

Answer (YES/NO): YES